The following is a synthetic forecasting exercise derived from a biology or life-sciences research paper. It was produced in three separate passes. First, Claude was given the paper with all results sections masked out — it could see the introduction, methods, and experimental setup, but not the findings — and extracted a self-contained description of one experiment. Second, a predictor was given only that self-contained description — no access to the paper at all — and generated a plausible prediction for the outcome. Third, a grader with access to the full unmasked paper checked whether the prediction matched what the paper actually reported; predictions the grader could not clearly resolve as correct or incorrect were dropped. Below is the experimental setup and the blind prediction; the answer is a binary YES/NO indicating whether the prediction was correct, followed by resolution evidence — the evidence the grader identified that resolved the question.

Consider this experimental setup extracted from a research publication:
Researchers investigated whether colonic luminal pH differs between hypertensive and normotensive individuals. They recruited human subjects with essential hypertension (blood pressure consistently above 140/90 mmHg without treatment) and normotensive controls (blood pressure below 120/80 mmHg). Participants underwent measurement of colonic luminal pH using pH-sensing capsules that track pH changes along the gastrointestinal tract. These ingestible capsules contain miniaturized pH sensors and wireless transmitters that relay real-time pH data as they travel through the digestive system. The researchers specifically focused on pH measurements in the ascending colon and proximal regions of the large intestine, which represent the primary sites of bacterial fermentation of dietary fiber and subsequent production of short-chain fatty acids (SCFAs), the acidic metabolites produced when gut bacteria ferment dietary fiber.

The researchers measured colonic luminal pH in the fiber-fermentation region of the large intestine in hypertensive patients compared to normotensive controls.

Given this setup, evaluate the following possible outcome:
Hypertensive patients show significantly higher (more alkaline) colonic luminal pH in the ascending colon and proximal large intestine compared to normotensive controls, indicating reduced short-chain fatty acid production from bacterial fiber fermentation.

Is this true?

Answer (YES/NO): YES